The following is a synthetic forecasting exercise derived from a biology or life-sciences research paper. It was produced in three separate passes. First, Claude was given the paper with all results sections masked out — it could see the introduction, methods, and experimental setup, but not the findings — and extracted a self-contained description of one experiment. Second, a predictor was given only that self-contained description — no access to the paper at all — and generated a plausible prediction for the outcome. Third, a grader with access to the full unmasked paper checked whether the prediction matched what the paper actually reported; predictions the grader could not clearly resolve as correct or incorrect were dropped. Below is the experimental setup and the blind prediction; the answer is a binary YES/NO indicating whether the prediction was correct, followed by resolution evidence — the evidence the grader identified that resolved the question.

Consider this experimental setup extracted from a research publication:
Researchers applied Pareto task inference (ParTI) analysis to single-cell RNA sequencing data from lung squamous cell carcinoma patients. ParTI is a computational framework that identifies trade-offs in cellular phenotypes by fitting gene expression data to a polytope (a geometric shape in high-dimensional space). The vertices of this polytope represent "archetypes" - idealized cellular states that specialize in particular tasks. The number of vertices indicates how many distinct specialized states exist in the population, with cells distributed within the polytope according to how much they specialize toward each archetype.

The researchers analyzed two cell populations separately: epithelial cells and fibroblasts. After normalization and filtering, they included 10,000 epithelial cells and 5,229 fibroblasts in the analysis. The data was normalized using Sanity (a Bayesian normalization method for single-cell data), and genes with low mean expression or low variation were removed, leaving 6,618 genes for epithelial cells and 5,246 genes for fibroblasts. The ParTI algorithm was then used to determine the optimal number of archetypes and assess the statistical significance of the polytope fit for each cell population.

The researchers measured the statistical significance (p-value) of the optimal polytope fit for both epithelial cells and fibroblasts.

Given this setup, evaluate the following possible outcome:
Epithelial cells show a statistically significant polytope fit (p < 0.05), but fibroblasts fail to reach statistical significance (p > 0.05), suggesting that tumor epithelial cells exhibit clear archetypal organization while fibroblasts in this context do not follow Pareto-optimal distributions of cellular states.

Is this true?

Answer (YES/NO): NO